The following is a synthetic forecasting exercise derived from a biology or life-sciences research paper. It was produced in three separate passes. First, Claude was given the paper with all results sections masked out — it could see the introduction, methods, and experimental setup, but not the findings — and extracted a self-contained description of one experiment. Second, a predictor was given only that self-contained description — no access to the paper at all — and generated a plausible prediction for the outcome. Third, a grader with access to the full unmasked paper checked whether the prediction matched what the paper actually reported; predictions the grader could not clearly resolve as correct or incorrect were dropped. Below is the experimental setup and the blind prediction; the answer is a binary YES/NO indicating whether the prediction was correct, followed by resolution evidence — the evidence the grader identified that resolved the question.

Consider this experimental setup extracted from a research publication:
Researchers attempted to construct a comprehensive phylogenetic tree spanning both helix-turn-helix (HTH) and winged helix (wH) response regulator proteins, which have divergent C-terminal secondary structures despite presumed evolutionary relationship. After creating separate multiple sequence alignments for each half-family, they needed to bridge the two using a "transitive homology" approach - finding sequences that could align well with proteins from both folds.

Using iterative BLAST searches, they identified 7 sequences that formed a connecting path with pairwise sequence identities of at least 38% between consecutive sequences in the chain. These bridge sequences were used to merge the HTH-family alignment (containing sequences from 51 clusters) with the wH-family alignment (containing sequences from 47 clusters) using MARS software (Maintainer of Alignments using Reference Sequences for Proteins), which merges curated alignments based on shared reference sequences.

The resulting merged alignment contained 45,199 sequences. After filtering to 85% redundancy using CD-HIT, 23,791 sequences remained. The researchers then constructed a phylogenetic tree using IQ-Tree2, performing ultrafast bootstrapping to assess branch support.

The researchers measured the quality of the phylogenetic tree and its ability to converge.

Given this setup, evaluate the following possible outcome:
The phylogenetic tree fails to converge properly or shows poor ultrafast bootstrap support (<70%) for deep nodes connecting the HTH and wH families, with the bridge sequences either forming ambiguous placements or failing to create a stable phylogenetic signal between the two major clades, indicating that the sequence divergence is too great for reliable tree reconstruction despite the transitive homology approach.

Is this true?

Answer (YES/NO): YES